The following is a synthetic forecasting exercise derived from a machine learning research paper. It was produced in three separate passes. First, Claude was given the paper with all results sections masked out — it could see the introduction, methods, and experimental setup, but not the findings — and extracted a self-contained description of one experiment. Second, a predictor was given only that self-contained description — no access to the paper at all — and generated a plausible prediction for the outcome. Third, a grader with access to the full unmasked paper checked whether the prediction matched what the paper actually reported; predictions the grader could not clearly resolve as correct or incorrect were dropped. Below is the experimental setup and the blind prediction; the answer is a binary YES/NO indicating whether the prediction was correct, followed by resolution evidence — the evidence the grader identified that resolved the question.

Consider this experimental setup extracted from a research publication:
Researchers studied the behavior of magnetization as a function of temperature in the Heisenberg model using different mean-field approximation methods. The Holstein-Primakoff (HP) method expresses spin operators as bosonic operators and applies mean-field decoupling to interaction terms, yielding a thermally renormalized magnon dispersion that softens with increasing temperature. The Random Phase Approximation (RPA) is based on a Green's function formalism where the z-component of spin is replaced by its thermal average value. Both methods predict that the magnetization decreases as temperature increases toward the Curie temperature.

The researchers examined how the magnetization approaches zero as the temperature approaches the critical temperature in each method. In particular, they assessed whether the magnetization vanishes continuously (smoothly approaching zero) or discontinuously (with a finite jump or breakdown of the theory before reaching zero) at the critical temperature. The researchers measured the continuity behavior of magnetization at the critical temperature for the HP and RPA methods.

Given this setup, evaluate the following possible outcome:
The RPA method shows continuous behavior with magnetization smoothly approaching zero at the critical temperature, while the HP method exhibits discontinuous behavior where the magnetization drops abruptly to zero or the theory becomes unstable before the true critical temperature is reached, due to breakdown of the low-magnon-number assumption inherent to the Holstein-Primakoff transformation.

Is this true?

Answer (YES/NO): YES